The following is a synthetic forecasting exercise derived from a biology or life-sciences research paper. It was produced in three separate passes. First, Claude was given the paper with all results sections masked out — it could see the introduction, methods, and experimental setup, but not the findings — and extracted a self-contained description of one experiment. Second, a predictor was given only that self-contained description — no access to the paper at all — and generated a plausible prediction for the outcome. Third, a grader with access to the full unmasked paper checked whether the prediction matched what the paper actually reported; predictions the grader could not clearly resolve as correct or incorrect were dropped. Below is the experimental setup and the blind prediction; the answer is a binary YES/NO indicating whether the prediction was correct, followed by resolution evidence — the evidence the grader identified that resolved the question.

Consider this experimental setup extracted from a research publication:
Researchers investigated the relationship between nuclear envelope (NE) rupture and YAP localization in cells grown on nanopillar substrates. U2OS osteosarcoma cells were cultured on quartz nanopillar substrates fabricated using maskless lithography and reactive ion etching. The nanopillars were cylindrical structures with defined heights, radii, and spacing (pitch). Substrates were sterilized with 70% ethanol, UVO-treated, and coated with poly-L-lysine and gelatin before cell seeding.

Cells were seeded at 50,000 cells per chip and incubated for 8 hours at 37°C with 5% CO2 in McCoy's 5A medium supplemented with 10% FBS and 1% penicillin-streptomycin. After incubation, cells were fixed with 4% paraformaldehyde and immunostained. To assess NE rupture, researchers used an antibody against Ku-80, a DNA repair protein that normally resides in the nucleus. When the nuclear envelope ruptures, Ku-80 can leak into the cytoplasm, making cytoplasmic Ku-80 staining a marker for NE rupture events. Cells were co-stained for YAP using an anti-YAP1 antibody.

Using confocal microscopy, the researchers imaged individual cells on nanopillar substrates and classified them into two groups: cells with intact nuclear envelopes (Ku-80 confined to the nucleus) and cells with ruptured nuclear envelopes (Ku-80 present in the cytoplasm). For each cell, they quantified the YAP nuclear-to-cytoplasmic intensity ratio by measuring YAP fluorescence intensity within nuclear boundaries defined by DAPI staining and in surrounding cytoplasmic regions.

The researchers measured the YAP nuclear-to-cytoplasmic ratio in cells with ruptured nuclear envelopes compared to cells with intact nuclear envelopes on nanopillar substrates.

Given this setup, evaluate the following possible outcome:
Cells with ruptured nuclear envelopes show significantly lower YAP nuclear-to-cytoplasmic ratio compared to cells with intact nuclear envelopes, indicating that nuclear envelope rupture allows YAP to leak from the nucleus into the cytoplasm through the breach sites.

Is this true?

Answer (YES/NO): NO